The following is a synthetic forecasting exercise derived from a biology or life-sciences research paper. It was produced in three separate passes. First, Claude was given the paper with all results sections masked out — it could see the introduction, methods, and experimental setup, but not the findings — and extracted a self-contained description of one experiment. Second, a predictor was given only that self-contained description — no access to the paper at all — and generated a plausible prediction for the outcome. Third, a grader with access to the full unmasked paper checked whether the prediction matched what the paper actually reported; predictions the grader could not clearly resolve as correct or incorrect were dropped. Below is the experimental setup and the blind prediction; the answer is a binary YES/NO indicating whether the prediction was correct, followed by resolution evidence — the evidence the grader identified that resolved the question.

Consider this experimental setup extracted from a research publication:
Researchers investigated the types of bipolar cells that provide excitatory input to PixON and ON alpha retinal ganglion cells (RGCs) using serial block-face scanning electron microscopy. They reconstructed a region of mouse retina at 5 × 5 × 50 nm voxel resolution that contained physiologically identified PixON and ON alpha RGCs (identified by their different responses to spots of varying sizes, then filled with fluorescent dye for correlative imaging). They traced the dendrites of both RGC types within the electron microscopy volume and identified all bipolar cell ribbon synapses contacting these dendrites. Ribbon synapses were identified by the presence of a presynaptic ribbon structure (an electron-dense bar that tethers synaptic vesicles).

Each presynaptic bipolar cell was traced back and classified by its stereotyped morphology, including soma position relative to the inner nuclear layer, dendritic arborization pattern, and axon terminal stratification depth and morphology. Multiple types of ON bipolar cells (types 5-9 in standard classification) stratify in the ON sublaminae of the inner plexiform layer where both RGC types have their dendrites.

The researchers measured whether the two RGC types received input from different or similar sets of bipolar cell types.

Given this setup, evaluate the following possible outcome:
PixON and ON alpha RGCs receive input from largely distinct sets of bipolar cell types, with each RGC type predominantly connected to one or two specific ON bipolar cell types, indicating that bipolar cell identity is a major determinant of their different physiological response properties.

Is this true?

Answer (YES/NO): NO